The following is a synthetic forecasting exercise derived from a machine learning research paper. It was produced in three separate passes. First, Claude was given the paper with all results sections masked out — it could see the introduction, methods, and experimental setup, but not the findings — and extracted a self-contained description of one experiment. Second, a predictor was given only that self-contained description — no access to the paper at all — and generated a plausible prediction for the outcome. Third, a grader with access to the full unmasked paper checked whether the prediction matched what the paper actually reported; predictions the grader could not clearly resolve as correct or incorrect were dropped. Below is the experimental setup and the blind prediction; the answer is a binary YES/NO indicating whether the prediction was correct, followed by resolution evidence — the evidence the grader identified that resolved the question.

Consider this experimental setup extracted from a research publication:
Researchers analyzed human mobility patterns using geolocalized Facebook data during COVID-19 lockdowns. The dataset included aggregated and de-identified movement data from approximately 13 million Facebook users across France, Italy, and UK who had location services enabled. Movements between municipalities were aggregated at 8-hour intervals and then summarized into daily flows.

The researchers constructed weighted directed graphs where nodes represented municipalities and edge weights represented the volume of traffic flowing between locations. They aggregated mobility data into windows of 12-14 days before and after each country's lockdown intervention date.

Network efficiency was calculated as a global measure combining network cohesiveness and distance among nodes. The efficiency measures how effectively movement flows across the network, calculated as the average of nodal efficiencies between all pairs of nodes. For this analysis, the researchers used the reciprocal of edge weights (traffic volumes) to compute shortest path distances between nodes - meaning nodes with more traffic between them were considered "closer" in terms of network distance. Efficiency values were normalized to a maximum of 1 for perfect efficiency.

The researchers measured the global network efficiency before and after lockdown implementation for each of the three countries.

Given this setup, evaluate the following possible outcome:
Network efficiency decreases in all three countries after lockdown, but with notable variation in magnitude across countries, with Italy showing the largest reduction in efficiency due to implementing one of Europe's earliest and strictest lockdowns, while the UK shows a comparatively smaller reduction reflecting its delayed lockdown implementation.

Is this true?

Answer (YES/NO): NO